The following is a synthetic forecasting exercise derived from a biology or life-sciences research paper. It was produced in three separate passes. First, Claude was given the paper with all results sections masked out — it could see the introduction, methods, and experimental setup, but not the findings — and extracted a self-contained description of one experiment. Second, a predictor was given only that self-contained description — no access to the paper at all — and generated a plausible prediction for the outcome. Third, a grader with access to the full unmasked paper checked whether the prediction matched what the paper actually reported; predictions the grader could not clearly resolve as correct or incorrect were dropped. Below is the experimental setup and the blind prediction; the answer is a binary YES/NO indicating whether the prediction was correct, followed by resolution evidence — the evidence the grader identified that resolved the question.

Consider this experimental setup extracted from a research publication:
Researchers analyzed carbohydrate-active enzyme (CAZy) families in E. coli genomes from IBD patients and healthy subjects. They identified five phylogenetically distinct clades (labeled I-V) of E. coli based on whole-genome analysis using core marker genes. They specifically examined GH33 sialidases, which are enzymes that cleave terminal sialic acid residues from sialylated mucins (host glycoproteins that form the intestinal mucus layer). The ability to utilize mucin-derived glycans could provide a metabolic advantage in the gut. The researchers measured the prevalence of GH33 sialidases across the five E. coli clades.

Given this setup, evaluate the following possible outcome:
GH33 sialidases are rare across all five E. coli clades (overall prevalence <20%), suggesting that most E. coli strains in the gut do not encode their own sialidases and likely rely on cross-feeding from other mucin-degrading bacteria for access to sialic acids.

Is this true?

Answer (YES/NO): NO